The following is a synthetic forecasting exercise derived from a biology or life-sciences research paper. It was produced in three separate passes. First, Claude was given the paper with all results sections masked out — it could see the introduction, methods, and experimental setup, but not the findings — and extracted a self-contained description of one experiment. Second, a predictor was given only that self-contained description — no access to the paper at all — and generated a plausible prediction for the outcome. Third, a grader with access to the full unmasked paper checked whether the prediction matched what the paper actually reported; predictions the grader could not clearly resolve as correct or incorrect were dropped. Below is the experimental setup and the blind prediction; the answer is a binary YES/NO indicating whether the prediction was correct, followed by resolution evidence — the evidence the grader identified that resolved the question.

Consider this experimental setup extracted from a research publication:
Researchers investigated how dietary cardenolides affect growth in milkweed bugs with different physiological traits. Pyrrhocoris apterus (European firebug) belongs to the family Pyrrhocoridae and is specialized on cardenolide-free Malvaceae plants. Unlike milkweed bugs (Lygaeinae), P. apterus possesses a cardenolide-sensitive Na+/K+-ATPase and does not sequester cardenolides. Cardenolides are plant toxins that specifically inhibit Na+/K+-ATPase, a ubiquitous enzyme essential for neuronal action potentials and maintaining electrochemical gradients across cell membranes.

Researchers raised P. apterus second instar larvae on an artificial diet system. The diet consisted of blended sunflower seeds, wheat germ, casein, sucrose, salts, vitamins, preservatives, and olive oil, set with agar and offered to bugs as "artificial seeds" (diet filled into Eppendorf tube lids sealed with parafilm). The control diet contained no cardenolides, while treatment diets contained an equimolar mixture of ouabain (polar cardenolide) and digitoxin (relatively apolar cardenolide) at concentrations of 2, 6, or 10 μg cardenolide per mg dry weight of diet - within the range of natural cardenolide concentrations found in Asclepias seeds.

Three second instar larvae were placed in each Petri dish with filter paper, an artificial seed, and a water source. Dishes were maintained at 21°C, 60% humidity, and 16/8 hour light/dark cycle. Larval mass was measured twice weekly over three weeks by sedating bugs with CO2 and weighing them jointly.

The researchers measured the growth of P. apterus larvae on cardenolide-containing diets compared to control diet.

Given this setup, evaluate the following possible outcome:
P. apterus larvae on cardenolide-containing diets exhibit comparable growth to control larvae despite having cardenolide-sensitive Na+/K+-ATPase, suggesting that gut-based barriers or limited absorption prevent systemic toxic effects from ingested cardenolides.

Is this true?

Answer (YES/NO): NO